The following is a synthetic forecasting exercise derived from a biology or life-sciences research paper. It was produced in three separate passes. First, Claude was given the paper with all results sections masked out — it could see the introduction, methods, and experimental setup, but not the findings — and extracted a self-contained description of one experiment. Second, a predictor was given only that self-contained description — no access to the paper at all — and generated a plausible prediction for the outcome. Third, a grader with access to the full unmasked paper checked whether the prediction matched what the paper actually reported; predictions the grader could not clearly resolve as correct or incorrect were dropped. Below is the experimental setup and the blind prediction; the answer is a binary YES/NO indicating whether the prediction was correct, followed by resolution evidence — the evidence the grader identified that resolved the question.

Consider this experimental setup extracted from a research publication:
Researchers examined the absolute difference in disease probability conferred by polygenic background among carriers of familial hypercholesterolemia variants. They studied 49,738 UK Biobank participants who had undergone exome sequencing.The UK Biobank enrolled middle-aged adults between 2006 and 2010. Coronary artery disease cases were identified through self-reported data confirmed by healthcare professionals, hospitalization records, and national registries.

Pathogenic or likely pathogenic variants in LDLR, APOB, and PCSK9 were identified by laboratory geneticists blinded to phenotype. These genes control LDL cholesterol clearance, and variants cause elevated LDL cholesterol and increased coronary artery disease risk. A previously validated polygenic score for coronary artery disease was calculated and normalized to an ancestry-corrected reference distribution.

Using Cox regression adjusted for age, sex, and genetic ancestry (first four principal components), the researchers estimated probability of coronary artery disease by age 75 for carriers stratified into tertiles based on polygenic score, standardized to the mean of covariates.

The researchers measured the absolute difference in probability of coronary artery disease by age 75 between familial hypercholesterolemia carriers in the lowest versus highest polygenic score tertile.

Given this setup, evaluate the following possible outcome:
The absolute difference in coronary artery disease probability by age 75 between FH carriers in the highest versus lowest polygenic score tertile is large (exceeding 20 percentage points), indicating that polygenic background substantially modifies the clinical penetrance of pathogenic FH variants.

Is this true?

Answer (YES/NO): YES